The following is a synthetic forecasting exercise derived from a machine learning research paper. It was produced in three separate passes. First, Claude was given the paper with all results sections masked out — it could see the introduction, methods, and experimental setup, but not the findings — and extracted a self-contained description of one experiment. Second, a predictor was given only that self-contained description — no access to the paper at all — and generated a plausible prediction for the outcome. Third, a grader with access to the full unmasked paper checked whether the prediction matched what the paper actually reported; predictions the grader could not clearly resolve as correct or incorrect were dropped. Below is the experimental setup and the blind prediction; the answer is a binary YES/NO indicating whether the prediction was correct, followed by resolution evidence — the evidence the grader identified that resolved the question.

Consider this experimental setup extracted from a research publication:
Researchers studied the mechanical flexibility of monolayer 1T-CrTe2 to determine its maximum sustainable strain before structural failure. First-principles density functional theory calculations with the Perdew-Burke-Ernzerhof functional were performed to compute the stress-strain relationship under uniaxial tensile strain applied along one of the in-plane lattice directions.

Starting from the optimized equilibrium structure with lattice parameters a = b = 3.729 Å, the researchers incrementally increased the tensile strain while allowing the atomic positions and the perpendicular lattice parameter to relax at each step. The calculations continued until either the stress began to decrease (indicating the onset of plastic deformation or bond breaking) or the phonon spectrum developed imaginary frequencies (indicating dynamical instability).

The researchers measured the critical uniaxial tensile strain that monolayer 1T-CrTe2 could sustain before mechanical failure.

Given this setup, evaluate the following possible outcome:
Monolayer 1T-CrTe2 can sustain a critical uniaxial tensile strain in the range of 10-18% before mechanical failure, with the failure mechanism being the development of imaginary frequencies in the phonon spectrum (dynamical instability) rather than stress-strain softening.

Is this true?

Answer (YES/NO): NO